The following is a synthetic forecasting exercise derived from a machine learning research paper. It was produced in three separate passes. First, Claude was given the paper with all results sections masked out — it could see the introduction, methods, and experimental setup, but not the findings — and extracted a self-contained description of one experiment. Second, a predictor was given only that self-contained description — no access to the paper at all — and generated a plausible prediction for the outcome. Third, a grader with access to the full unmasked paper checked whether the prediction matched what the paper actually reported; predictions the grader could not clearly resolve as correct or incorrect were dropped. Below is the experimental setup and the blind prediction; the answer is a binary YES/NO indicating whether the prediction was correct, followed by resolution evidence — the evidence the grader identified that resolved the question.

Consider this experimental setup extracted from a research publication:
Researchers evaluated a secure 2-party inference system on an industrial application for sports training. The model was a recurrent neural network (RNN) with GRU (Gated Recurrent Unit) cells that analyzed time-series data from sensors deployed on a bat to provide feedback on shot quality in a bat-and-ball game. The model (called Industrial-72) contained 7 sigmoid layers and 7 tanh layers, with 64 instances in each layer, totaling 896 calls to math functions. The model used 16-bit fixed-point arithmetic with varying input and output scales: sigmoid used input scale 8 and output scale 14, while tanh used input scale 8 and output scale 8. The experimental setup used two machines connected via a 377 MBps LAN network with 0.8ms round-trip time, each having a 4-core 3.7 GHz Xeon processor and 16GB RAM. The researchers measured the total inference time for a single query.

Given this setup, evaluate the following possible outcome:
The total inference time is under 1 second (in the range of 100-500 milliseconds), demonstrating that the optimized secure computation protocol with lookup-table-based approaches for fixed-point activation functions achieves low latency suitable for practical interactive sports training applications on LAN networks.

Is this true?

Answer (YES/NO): NO